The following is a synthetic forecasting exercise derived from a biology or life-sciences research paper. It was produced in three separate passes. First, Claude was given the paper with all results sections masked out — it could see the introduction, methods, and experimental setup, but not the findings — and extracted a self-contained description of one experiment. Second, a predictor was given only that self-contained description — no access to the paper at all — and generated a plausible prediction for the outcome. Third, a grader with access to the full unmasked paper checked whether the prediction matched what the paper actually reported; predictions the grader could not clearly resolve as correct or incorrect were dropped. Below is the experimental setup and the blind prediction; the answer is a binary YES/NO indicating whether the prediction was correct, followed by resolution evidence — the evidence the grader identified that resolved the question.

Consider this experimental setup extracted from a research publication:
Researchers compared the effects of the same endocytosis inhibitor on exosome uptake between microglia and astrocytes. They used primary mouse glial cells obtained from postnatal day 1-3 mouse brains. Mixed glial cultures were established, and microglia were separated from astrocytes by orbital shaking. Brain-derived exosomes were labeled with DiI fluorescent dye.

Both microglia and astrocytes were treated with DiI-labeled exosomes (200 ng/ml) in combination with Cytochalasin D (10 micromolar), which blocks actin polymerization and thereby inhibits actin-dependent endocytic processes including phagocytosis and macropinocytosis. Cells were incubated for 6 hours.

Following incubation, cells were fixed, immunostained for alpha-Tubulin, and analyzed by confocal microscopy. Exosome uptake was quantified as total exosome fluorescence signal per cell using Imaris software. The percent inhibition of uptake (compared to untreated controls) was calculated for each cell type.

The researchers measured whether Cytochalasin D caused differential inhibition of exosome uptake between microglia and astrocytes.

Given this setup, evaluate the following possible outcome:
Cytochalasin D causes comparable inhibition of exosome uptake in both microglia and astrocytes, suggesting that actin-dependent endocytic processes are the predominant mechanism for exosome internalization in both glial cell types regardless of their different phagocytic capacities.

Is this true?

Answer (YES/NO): YES